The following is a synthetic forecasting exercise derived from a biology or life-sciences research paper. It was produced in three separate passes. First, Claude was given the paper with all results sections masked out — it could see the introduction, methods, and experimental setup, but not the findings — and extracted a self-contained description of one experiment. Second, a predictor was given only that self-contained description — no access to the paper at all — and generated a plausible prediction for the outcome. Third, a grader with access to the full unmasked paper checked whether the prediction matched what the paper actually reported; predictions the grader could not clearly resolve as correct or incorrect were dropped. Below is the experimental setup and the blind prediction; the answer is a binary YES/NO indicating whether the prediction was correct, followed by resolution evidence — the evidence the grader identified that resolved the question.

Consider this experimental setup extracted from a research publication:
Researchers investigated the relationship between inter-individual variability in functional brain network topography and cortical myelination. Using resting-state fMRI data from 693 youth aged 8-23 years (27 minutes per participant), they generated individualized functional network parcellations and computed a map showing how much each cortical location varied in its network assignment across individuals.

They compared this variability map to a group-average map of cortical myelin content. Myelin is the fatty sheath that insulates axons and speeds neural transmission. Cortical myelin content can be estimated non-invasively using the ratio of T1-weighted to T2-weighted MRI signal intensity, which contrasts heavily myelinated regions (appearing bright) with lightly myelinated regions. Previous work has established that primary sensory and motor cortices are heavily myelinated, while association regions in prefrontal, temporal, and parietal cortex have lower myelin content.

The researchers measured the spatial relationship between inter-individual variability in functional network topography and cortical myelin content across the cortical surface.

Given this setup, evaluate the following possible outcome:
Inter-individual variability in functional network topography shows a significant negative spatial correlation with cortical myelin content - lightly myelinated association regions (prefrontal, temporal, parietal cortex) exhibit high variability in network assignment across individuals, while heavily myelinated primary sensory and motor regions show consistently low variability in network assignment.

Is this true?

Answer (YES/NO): YES